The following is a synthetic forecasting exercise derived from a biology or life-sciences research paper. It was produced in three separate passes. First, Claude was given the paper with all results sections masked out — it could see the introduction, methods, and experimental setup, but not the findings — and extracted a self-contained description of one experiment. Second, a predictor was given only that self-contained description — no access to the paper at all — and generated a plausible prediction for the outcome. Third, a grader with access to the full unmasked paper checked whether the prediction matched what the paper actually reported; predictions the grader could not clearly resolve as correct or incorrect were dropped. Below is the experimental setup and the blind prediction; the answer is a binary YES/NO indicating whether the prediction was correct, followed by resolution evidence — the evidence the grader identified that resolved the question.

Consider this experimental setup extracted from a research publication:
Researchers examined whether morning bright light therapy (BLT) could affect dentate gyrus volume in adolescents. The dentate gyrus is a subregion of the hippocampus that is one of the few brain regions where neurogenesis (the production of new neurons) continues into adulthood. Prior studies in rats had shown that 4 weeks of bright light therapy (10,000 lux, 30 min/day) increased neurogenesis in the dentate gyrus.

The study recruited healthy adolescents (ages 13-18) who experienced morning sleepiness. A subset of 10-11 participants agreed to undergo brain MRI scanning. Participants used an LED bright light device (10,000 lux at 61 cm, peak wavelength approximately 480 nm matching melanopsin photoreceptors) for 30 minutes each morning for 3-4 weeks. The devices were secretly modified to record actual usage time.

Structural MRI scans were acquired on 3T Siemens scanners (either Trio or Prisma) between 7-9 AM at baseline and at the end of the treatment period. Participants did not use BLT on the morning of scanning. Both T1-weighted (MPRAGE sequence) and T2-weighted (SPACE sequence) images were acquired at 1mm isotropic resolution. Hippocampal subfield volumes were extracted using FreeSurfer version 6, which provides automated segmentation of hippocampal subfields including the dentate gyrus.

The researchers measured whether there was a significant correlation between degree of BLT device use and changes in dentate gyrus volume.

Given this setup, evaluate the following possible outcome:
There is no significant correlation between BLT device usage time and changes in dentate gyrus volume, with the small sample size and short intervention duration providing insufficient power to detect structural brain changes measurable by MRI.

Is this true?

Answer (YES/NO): NO